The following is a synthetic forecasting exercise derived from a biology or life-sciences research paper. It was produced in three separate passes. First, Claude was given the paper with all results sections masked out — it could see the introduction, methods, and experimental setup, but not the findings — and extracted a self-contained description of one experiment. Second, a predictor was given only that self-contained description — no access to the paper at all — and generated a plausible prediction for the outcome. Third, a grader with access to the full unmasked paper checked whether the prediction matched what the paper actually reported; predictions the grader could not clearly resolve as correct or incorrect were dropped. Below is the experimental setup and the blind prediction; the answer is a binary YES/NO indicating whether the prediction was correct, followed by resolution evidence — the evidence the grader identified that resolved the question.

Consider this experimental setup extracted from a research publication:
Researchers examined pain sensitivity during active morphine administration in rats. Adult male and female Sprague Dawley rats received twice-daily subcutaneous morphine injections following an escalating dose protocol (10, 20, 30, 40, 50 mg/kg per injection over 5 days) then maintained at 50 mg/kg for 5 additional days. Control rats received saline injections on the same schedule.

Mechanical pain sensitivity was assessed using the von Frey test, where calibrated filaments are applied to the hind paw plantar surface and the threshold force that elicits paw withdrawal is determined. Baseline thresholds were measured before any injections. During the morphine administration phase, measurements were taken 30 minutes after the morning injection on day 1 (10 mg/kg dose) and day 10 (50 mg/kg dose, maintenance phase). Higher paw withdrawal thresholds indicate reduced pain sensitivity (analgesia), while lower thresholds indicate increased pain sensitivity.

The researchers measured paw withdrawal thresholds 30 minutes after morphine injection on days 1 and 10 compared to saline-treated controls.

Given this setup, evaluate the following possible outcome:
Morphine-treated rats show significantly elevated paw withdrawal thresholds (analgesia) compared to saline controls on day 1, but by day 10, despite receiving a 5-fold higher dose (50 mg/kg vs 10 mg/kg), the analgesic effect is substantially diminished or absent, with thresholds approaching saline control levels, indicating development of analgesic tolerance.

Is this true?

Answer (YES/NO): NO